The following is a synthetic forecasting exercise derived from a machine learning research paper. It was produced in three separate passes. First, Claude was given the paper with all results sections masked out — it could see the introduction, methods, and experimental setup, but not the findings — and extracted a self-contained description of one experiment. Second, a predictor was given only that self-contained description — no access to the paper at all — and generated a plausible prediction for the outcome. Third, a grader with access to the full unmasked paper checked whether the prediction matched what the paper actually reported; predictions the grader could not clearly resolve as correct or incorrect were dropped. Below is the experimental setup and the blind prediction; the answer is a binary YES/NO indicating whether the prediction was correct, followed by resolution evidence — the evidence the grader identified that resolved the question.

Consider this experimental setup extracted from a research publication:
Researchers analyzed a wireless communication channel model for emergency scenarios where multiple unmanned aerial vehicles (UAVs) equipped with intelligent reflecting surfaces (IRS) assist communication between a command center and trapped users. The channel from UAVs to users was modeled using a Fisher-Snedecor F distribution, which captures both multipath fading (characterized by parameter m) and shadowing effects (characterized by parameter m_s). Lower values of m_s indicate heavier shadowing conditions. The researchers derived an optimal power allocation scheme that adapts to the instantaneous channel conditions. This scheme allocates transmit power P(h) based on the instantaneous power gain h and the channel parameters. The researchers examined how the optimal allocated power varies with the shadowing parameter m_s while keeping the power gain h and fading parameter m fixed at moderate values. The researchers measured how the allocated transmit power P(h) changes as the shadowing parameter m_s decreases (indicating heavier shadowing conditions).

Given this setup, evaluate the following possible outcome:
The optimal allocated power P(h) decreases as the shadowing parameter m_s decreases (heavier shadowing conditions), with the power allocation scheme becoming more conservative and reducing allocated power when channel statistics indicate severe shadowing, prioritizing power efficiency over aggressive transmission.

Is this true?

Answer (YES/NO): NO